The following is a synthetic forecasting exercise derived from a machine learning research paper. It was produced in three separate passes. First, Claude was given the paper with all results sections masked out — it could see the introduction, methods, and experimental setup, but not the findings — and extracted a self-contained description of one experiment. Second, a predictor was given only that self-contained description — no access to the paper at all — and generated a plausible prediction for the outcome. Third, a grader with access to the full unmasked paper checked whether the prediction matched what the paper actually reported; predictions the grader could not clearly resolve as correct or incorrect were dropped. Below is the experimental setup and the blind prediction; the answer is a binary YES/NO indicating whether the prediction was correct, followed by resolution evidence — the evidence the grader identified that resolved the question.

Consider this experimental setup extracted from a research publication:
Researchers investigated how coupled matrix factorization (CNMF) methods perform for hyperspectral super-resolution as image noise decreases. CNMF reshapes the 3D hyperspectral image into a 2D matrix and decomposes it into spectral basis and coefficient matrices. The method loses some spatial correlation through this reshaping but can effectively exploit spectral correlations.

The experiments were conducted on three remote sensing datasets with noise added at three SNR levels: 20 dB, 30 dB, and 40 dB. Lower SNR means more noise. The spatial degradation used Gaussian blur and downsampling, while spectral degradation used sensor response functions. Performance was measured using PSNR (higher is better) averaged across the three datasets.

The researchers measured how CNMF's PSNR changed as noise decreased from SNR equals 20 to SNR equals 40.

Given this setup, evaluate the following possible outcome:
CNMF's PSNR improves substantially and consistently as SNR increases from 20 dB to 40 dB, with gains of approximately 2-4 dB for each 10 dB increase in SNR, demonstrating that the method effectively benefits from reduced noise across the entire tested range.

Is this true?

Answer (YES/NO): NO